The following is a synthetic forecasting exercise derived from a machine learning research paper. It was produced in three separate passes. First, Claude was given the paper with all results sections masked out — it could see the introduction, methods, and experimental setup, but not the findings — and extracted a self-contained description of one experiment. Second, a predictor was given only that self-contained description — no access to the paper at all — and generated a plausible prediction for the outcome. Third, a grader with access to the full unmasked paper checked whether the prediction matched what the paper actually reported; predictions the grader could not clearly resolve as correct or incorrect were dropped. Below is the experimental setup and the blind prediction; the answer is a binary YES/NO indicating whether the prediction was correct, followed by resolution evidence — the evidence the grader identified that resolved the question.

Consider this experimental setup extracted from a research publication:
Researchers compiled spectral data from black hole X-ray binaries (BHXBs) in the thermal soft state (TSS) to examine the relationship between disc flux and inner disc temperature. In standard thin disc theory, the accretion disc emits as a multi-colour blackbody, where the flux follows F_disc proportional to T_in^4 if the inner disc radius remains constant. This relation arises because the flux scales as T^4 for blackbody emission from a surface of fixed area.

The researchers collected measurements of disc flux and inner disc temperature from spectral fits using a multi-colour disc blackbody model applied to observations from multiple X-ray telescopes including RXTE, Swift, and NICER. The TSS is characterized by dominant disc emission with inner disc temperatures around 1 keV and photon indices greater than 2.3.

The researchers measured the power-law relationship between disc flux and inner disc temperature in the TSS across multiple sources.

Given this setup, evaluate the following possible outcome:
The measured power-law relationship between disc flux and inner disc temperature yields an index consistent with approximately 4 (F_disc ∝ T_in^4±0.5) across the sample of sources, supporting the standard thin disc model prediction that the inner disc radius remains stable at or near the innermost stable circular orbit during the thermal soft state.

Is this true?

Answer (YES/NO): NO